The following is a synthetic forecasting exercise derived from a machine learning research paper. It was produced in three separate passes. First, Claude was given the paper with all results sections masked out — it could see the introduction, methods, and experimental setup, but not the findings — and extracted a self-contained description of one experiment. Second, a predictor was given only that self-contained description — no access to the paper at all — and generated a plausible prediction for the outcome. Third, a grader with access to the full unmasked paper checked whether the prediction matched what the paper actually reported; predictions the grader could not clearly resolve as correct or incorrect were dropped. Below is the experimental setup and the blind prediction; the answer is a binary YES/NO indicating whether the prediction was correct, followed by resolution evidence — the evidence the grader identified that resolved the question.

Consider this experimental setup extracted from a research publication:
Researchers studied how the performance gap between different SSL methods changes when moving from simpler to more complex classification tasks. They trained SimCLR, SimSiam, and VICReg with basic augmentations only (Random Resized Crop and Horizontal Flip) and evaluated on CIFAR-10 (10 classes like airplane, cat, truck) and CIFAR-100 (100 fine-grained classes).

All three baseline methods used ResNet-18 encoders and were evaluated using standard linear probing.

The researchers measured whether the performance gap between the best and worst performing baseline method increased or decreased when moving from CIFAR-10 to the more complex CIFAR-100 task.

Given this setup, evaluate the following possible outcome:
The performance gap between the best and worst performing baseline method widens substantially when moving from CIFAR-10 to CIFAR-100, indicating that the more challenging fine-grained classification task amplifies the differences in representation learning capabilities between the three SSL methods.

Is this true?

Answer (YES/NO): NO